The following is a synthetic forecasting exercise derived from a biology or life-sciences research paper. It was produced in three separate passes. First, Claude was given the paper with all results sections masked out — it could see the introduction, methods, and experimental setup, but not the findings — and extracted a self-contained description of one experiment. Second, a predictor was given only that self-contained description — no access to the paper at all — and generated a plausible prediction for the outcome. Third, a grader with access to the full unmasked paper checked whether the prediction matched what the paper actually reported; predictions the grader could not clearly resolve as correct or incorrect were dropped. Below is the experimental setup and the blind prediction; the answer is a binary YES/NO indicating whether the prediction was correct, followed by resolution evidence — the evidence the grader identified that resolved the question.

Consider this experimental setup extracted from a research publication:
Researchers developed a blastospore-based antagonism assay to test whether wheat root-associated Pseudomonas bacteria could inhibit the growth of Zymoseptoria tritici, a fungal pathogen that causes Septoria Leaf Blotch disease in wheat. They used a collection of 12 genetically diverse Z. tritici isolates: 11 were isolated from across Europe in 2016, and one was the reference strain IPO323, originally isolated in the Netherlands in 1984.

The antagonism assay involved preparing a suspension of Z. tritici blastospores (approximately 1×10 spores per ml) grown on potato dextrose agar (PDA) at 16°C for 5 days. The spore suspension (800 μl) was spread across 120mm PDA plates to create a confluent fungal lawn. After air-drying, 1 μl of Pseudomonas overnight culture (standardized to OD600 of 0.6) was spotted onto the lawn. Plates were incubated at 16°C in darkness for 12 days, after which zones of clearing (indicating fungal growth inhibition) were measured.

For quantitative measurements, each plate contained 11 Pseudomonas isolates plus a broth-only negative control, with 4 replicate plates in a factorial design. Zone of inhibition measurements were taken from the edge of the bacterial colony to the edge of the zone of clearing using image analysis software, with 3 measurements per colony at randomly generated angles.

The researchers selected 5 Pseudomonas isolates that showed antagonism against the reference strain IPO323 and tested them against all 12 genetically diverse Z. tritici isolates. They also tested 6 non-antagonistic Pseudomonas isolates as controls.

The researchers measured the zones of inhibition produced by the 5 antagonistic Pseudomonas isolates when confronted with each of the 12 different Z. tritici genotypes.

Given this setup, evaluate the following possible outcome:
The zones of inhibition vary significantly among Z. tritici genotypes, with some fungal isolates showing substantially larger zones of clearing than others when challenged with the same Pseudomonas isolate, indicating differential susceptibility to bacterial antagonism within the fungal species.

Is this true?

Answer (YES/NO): YES